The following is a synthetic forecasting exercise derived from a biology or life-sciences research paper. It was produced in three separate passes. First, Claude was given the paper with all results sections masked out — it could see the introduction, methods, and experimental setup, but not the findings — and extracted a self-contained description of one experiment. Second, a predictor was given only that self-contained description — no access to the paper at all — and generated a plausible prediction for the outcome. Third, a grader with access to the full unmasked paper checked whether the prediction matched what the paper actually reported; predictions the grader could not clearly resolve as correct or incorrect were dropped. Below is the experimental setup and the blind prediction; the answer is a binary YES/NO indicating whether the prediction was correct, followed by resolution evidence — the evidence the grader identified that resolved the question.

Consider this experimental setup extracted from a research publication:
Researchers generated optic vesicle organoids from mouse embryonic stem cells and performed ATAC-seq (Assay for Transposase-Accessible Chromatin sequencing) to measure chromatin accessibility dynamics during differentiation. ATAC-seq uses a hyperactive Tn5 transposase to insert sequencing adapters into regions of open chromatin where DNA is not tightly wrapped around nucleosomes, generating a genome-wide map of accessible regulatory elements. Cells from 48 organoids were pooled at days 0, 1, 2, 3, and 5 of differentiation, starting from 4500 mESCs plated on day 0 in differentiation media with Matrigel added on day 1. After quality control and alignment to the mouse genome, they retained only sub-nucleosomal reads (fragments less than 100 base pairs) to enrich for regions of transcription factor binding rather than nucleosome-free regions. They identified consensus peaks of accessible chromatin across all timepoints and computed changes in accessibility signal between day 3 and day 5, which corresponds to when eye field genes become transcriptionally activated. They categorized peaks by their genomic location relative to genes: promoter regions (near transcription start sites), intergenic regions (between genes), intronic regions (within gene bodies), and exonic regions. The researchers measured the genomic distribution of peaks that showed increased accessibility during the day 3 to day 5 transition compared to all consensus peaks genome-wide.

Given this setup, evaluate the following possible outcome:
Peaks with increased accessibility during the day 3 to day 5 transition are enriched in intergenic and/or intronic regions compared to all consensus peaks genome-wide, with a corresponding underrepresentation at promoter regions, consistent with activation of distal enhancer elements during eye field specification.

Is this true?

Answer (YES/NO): YES